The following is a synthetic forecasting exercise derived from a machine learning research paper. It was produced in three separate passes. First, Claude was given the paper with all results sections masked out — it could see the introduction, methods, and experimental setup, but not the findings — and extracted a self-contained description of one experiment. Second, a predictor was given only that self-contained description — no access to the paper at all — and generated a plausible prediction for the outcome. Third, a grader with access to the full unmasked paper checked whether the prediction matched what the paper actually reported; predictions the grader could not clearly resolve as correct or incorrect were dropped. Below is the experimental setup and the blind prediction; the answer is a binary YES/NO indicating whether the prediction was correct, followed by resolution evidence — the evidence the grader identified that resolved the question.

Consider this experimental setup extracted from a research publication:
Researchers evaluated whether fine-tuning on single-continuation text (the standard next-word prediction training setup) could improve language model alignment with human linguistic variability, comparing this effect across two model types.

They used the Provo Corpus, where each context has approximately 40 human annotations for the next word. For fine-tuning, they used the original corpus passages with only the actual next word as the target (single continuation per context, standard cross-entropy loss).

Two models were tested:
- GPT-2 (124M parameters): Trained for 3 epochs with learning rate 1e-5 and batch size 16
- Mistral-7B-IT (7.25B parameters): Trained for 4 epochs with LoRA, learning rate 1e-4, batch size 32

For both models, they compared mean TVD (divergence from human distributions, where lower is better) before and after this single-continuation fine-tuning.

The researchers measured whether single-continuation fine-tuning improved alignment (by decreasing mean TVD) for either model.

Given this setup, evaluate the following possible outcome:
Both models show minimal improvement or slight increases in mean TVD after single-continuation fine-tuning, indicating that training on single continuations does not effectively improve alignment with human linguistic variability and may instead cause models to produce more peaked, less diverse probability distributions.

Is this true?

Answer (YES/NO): YES